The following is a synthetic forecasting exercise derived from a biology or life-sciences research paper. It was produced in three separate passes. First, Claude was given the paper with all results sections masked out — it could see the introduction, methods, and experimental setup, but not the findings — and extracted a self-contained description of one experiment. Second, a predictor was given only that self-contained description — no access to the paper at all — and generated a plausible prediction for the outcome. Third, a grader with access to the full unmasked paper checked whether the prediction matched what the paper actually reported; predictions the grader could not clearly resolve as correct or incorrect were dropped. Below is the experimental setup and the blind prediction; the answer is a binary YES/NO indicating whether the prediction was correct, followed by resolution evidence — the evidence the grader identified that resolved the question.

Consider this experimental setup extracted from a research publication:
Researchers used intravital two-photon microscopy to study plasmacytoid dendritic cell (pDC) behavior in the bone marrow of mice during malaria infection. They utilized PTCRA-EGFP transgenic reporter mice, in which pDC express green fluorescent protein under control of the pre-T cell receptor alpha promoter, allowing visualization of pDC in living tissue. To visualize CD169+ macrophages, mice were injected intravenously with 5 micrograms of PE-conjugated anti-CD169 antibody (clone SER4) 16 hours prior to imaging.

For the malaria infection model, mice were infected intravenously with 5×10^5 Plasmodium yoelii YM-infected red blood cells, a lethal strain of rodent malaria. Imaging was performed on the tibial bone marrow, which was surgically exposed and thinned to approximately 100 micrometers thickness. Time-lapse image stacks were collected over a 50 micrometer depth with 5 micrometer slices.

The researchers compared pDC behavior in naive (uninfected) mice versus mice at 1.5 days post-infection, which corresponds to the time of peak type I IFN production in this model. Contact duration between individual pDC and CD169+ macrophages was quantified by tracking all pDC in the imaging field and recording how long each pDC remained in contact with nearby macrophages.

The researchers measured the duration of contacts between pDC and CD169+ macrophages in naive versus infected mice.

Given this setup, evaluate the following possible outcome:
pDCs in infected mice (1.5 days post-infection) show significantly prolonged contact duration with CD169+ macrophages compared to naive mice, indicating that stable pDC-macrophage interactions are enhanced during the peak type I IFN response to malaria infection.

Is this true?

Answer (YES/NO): YES